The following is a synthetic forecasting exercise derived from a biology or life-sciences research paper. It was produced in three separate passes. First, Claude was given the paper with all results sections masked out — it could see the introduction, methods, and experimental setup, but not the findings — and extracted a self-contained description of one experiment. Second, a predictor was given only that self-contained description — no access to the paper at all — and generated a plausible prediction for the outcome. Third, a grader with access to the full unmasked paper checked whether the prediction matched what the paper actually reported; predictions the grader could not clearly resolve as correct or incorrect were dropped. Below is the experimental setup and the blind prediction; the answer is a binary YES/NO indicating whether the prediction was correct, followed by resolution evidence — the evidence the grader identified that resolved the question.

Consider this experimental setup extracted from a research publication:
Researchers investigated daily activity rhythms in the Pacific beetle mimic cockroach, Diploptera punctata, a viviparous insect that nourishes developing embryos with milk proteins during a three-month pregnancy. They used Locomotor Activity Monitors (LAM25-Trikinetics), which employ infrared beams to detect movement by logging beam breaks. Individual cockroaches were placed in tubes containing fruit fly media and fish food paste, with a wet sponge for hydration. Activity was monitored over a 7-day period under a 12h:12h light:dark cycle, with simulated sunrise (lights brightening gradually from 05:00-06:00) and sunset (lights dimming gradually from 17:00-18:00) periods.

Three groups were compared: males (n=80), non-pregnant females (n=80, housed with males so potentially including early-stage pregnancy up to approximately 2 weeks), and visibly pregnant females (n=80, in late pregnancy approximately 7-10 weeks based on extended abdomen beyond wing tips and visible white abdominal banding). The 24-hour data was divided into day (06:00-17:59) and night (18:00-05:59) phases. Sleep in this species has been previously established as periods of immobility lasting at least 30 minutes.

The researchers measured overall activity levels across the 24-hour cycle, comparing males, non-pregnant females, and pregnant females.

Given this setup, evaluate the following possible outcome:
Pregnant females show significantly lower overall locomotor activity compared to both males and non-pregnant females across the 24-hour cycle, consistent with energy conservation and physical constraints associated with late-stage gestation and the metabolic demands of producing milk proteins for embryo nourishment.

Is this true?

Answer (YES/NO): NO